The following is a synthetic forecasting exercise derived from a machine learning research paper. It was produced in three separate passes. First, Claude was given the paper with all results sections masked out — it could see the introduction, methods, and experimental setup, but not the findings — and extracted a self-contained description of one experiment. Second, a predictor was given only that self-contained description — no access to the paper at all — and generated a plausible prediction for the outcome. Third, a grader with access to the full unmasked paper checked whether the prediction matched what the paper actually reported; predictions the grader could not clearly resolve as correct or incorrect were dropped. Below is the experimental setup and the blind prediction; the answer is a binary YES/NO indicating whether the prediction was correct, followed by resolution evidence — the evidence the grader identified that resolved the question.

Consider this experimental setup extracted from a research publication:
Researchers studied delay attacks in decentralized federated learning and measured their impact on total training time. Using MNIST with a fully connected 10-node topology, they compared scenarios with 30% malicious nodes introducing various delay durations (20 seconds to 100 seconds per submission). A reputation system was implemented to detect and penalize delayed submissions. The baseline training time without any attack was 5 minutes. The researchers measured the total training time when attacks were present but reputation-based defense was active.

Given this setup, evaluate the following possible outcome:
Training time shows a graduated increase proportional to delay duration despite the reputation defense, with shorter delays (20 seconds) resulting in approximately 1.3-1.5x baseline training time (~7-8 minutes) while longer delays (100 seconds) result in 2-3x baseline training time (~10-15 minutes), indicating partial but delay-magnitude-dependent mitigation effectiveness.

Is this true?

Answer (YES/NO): NO